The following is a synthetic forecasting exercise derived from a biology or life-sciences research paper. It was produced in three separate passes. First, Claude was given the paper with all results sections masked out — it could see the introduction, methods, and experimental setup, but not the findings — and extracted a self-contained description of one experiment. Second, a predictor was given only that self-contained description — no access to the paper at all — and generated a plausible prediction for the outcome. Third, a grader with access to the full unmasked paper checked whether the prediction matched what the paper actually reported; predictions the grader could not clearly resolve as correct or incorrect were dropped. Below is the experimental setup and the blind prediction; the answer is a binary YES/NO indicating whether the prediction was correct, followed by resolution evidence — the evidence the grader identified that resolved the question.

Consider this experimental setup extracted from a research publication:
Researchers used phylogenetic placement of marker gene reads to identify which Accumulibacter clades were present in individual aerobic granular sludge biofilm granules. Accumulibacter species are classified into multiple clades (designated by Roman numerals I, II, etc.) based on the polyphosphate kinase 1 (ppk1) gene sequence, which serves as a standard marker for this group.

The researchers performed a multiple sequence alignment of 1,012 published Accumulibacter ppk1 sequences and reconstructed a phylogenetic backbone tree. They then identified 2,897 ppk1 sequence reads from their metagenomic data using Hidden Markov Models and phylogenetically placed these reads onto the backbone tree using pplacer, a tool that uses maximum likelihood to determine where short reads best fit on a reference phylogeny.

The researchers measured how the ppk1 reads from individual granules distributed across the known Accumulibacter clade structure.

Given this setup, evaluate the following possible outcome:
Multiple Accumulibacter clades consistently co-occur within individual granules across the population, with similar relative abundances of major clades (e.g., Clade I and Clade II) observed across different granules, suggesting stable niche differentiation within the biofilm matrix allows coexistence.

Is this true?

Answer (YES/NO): NO